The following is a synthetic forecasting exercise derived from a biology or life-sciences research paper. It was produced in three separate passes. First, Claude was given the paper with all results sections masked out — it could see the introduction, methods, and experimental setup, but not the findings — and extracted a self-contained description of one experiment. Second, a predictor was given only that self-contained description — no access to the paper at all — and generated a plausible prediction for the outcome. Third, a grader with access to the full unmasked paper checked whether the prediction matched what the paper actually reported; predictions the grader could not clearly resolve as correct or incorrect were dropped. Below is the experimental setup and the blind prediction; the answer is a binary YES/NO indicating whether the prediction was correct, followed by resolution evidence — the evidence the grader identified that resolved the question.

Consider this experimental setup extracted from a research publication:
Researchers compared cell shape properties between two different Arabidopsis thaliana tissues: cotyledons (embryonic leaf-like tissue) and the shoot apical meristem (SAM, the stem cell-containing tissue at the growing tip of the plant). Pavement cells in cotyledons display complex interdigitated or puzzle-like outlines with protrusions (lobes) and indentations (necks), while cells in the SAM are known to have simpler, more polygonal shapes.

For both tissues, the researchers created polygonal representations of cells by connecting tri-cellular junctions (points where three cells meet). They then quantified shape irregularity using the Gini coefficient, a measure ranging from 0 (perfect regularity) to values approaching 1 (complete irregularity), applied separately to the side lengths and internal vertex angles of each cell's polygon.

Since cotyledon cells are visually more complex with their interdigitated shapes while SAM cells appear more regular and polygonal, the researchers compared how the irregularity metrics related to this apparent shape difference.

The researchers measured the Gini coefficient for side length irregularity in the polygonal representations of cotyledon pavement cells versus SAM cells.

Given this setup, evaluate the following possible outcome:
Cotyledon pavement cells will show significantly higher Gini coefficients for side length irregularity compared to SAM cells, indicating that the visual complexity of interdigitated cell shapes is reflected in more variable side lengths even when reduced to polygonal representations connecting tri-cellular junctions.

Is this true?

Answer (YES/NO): NO